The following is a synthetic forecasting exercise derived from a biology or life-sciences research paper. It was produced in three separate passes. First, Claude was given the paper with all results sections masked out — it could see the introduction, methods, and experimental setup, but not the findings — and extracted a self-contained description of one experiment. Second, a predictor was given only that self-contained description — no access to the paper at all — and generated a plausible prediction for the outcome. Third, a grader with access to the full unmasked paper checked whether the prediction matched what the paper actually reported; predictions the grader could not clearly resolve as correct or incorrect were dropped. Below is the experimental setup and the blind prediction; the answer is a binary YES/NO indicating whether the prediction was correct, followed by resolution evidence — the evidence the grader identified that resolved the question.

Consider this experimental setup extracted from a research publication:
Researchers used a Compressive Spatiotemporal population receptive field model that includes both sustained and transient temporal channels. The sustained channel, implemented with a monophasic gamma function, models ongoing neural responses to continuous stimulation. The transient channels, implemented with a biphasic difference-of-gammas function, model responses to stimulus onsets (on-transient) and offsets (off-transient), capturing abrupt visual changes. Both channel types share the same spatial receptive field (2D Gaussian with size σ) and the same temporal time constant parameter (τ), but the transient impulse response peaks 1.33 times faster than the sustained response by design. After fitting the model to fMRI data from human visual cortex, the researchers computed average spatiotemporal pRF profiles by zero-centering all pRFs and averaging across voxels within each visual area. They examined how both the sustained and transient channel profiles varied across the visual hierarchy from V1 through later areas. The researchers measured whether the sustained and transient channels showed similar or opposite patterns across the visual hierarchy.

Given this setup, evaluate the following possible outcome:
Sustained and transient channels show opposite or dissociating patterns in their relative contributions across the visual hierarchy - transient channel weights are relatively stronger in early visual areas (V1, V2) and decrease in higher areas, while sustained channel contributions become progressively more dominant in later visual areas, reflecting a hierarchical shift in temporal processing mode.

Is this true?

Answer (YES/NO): NO